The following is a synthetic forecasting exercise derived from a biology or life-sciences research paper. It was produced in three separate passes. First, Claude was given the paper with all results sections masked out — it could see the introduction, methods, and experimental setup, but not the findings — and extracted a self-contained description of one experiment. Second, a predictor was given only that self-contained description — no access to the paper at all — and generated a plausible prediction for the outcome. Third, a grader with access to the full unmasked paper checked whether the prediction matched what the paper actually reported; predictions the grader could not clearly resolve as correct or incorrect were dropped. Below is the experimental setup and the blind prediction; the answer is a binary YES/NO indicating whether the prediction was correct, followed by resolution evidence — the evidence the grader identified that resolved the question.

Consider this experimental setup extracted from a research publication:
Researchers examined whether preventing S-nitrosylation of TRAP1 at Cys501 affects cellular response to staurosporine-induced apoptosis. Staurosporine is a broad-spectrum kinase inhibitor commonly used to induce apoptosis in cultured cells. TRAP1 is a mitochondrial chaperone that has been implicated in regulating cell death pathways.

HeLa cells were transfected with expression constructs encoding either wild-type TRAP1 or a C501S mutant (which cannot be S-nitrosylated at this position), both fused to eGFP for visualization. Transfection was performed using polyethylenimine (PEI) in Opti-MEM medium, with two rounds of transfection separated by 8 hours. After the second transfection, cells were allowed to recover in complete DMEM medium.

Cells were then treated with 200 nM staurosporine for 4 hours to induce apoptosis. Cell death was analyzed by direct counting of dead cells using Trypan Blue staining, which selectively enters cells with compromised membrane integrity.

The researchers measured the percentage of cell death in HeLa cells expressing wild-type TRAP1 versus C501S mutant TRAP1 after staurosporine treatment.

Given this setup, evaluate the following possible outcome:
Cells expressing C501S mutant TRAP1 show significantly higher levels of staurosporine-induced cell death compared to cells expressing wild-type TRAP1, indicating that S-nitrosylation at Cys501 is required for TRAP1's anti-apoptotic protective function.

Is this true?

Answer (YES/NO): NO